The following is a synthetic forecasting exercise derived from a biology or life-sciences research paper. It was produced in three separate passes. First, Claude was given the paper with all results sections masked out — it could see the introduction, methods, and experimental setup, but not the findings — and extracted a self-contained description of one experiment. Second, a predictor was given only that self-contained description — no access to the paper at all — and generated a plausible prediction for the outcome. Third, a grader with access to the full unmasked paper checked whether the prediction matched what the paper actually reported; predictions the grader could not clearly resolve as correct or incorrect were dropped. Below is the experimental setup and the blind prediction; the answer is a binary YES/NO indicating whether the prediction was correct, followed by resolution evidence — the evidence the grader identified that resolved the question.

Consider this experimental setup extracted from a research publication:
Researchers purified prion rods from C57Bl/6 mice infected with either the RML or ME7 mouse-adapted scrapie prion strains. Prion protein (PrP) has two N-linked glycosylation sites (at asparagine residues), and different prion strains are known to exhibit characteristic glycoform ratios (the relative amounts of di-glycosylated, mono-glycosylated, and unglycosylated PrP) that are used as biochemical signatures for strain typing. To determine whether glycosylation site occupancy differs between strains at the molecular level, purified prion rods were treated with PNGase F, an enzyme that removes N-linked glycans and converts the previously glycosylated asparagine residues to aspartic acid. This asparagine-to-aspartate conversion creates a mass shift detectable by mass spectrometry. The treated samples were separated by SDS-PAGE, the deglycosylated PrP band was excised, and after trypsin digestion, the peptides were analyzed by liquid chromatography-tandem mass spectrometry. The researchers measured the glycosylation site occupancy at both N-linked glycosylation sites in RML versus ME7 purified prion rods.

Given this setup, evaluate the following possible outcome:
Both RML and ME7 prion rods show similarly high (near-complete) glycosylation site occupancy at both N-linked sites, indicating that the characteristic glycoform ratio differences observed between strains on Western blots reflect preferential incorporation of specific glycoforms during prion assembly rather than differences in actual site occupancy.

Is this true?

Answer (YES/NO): NO